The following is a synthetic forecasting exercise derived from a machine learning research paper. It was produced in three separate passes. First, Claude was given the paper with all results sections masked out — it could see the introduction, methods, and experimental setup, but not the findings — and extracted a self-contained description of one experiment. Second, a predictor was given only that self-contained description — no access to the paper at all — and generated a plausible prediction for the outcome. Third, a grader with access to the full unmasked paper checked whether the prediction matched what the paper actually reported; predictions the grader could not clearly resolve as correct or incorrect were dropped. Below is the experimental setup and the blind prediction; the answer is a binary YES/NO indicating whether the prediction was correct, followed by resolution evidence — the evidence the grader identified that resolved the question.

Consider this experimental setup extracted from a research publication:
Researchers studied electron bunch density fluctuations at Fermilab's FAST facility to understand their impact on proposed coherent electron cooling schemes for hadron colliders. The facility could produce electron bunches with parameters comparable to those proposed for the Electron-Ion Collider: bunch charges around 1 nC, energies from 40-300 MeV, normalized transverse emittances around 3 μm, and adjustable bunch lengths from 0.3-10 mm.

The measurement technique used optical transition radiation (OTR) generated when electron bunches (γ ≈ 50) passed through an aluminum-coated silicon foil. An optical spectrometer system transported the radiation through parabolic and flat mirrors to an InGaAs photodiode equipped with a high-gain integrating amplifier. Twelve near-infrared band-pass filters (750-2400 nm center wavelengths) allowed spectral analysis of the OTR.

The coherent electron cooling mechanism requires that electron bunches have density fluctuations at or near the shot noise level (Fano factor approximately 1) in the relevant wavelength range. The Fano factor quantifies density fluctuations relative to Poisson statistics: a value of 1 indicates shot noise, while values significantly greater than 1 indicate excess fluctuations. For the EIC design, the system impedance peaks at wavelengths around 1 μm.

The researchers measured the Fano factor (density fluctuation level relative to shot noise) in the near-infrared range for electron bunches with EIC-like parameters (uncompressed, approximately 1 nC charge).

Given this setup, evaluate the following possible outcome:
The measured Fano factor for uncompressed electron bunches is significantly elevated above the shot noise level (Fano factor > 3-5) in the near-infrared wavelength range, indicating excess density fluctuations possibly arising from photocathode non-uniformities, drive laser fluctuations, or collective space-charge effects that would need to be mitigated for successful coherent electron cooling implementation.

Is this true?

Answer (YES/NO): NO